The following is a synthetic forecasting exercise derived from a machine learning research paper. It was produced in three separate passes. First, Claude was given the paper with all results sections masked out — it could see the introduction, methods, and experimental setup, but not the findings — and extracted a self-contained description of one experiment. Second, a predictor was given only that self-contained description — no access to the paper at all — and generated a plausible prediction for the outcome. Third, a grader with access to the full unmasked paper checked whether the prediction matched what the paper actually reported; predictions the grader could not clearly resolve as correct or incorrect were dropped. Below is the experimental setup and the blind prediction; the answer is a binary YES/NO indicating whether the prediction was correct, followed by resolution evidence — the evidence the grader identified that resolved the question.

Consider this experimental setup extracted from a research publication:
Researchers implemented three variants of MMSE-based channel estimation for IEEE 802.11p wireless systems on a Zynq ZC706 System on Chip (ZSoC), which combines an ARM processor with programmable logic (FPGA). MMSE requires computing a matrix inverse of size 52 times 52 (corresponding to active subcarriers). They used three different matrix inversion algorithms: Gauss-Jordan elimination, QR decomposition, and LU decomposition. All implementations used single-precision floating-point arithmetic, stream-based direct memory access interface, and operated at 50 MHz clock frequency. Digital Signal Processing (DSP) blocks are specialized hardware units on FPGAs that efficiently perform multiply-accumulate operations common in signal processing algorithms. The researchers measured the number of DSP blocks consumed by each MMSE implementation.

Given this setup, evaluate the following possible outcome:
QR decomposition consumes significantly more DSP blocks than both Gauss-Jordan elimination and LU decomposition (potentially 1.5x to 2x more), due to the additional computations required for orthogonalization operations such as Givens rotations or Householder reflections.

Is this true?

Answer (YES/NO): NO